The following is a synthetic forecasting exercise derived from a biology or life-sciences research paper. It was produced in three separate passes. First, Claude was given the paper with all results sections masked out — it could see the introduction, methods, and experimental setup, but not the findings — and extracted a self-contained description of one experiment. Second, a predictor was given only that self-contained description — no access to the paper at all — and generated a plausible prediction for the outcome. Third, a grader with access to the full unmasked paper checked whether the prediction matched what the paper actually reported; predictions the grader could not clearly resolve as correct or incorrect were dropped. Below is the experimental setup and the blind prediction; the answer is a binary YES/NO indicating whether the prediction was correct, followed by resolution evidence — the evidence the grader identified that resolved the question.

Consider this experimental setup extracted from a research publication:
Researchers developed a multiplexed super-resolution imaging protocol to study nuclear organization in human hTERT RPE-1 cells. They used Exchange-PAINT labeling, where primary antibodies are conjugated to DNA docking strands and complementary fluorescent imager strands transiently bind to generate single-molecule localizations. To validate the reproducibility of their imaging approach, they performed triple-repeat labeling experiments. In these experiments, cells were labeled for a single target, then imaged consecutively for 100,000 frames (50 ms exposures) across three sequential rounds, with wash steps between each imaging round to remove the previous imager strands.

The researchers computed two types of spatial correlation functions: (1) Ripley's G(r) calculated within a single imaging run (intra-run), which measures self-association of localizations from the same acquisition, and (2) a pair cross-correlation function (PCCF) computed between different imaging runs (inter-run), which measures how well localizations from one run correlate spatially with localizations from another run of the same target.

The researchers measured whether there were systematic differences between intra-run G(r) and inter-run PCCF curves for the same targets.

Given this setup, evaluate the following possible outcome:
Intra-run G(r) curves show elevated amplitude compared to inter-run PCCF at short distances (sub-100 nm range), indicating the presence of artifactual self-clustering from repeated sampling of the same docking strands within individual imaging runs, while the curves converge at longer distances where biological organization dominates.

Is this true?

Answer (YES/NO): NO